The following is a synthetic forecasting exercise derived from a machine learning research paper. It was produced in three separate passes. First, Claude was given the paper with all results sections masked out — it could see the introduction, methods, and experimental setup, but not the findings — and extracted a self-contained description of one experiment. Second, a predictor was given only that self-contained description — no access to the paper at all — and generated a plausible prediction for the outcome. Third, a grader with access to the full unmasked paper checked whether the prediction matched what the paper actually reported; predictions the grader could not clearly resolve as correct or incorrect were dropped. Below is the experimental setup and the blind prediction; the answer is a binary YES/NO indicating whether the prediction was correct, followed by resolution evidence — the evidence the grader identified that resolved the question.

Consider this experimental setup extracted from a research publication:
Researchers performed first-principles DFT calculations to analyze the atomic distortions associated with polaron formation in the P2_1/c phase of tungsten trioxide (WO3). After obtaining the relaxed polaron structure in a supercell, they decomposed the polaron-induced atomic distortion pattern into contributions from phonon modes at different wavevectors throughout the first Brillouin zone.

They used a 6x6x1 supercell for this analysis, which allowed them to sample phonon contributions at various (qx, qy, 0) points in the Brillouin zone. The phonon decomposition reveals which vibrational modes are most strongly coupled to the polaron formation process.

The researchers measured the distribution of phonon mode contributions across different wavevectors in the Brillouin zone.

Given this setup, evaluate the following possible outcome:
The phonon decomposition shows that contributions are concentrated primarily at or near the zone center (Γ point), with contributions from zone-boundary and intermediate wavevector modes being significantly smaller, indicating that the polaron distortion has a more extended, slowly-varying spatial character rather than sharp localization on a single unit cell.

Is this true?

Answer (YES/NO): NO